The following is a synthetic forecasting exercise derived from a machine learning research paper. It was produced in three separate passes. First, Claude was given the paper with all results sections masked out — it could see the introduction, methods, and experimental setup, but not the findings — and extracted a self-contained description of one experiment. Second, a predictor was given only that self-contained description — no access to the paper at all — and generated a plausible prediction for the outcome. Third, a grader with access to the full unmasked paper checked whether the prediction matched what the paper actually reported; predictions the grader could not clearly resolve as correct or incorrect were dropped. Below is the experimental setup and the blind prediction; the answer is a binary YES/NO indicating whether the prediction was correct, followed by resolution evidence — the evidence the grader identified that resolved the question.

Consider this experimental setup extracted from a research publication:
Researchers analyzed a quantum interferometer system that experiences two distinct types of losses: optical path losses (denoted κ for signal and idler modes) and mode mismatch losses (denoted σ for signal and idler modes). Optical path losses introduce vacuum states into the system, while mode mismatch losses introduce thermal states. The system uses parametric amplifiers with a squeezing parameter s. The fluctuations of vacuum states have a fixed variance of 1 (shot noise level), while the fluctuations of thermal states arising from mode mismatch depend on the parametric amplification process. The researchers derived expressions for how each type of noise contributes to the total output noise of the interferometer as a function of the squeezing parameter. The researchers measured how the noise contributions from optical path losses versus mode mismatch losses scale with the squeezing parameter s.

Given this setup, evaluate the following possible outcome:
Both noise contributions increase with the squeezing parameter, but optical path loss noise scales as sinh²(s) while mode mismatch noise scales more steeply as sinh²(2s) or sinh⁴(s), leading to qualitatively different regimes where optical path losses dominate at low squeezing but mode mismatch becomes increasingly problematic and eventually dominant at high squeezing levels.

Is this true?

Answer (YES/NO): NO